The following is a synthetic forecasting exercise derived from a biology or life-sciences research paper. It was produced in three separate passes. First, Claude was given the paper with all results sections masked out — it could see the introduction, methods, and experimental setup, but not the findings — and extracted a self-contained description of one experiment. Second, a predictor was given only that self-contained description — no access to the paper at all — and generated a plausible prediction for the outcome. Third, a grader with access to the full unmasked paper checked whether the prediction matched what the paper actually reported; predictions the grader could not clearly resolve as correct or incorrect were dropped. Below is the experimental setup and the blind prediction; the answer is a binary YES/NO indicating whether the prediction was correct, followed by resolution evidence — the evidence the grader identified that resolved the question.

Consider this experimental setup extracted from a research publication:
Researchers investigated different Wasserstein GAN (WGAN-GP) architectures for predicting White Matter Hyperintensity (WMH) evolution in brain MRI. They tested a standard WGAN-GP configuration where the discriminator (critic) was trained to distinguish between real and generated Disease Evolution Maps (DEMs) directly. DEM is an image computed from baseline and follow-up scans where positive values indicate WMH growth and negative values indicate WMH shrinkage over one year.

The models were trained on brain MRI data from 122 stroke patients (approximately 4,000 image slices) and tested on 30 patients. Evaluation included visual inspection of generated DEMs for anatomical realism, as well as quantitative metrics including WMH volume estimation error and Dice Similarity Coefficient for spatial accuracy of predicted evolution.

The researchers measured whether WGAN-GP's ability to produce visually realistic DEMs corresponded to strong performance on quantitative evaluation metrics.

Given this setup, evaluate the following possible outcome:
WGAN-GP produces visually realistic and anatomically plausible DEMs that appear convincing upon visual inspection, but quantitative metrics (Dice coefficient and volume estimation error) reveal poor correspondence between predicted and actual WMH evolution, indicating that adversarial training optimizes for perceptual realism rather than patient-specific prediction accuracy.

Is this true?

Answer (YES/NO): YES